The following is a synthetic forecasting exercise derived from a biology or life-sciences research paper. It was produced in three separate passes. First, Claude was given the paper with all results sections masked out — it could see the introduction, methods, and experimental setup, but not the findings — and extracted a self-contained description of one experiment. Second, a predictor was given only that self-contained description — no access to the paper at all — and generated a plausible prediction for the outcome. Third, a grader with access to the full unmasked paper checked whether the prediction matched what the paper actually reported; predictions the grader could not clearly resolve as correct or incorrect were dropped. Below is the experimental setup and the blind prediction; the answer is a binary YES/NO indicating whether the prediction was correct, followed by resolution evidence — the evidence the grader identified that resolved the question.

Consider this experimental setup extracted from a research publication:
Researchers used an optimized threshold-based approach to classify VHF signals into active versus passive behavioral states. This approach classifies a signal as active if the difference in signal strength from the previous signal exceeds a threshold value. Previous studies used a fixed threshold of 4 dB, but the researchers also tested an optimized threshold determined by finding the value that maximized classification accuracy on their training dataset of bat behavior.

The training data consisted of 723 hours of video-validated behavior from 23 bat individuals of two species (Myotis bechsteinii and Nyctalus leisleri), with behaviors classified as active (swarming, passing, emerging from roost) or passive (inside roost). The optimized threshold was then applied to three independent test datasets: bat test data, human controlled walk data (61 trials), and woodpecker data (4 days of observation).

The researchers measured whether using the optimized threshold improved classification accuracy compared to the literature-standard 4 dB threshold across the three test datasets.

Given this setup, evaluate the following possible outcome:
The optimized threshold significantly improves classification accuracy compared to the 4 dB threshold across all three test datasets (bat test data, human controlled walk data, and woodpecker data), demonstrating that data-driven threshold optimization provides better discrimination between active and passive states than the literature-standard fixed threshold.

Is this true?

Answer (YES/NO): NO